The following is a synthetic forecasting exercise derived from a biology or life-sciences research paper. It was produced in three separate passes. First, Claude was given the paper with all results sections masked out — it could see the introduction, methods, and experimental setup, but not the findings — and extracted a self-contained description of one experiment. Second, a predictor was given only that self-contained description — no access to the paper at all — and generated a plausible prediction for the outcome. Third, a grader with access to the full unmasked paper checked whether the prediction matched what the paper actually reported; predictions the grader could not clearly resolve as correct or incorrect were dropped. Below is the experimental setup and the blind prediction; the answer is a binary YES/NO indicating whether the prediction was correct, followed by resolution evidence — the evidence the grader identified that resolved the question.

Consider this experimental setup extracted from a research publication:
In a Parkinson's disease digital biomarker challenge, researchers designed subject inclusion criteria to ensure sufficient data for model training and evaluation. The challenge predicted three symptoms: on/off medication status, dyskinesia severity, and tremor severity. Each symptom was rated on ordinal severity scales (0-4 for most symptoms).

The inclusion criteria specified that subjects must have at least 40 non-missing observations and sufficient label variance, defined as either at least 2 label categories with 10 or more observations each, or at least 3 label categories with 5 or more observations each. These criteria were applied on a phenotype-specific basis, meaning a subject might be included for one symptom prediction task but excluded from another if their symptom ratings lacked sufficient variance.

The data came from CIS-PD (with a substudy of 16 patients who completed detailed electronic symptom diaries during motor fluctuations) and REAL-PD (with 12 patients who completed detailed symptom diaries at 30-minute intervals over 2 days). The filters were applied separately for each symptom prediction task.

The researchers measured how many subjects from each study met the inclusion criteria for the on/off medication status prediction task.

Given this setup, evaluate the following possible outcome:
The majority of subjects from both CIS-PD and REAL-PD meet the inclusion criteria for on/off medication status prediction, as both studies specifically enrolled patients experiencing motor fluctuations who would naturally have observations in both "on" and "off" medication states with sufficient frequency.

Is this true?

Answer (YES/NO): YES